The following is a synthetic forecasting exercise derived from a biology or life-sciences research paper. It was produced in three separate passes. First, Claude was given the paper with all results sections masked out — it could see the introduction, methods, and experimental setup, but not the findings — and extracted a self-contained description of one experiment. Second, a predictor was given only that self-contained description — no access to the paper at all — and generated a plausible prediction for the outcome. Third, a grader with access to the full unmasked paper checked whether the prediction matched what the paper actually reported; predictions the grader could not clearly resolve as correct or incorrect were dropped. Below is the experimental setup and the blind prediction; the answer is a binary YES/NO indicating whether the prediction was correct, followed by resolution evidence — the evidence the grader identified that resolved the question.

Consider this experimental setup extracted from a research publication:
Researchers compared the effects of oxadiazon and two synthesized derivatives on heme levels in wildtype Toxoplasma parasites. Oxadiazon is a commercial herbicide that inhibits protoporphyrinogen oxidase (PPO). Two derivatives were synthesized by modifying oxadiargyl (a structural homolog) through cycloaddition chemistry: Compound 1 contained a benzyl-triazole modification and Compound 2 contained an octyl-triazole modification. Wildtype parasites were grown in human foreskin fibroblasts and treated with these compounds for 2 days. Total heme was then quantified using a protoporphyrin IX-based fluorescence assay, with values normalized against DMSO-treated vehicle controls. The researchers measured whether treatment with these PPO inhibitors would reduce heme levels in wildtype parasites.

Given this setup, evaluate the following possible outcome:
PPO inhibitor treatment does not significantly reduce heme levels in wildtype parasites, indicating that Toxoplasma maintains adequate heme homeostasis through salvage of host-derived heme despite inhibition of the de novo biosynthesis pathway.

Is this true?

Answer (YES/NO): NO